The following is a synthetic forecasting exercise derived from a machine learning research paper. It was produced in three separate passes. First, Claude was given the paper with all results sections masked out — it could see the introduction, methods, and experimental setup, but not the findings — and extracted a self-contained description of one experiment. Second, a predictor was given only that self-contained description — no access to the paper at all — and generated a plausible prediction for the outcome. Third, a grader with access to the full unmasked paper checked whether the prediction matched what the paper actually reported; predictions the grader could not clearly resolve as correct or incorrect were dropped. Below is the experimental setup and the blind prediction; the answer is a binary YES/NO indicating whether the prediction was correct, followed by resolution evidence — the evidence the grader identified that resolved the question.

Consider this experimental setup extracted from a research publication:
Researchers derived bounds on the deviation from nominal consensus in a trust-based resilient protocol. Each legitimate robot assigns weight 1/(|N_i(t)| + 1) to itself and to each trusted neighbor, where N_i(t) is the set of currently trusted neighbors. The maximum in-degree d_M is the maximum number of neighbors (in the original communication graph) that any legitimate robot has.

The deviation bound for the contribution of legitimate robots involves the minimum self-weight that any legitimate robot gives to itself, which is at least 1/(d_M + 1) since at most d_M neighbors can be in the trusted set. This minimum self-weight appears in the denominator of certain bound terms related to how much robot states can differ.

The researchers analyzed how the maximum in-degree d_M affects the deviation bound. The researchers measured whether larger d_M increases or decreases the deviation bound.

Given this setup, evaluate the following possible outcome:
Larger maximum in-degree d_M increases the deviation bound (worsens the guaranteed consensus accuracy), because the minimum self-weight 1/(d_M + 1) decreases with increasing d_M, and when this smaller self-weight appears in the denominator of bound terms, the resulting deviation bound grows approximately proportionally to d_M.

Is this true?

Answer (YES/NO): NO